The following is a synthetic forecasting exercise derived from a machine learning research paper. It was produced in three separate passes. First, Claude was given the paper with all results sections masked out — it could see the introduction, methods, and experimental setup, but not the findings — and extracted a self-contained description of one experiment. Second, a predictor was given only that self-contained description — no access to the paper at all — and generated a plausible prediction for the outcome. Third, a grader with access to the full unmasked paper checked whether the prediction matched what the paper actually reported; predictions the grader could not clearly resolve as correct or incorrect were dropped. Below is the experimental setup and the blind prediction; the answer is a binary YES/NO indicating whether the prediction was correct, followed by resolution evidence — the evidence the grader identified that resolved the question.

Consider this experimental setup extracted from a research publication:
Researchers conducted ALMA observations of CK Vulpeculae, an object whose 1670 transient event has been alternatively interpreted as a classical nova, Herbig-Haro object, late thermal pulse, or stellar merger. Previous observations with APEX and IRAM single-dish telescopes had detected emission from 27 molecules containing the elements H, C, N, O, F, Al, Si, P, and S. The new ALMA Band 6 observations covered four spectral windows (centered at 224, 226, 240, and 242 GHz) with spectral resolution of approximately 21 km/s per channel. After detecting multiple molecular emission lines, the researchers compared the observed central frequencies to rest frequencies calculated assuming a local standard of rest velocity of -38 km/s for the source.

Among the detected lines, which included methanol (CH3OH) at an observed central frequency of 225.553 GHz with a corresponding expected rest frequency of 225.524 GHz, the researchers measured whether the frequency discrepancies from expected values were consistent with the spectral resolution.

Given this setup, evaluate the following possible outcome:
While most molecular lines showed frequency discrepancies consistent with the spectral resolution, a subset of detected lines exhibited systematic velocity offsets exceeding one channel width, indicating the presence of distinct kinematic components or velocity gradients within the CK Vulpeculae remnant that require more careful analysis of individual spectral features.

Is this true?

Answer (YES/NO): NO